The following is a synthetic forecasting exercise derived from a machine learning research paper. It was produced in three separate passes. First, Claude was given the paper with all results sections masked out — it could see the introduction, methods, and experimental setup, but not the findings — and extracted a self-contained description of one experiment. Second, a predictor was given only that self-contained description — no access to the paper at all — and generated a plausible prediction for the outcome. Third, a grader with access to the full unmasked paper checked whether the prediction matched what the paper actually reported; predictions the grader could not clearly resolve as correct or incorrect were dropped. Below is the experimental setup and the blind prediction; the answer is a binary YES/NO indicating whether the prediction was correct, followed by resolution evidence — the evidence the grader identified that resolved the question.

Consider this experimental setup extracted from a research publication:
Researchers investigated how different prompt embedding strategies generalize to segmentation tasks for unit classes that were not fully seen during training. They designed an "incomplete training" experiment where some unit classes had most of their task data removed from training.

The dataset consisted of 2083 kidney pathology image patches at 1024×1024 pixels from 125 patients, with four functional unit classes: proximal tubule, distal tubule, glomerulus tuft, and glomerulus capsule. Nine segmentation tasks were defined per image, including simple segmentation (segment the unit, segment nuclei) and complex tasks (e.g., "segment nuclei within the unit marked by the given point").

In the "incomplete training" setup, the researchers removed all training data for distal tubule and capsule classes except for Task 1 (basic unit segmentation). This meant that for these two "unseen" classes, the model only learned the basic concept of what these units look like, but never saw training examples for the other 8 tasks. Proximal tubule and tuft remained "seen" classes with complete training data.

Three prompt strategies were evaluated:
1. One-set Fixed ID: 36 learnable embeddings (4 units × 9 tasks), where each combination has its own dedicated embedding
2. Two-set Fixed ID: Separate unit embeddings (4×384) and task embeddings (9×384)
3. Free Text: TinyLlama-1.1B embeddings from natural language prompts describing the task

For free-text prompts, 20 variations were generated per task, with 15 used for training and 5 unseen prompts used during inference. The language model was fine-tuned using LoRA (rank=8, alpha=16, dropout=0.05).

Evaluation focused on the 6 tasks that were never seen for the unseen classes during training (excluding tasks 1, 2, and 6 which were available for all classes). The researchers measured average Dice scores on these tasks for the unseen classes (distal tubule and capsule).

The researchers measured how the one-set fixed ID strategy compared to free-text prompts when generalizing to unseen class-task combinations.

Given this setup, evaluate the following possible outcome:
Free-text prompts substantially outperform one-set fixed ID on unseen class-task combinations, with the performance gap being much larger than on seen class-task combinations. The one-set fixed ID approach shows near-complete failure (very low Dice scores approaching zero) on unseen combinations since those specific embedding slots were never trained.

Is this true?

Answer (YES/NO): NO